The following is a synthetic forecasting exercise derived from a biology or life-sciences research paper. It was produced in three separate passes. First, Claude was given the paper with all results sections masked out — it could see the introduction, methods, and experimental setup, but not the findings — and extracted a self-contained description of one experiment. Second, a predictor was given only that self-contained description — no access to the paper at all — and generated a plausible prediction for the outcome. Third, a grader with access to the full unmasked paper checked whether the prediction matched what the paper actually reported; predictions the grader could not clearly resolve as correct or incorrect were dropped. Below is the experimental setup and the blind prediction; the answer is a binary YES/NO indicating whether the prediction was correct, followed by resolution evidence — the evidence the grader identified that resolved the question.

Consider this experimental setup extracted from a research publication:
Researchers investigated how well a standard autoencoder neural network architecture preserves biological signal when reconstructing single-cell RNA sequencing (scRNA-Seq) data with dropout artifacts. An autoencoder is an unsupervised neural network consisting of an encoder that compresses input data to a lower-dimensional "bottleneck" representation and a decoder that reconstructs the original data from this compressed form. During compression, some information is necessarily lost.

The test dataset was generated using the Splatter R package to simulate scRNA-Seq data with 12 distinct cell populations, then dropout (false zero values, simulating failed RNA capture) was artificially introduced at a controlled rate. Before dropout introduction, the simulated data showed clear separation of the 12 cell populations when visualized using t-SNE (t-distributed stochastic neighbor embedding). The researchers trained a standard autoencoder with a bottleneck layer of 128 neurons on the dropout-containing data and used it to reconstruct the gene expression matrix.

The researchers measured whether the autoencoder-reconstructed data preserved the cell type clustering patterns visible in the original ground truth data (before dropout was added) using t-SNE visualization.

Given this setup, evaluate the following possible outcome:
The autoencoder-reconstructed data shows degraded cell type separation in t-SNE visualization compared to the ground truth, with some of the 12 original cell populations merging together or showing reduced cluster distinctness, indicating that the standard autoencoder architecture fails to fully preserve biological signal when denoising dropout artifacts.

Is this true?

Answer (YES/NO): YES